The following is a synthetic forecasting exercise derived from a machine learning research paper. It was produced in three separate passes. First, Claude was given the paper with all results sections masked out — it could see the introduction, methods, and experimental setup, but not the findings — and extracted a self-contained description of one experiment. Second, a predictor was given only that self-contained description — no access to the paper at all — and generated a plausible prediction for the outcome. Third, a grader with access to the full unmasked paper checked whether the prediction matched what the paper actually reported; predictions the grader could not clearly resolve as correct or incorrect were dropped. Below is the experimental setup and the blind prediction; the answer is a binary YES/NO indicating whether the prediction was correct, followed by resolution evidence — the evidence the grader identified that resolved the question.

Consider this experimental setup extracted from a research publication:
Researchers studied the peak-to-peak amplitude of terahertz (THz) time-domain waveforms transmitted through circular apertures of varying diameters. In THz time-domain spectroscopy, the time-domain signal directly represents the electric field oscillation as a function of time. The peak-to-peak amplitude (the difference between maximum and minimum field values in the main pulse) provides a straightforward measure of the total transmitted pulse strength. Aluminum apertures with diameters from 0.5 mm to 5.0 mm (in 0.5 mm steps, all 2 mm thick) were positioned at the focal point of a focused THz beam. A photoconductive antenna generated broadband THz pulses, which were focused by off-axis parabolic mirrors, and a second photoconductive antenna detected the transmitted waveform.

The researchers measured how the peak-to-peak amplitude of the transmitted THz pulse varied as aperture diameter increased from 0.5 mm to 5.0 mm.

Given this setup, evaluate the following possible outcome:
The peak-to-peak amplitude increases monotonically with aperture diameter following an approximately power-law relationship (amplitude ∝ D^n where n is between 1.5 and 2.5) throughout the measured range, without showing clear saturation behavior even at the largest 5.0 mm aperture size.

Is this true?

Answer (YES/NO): NO